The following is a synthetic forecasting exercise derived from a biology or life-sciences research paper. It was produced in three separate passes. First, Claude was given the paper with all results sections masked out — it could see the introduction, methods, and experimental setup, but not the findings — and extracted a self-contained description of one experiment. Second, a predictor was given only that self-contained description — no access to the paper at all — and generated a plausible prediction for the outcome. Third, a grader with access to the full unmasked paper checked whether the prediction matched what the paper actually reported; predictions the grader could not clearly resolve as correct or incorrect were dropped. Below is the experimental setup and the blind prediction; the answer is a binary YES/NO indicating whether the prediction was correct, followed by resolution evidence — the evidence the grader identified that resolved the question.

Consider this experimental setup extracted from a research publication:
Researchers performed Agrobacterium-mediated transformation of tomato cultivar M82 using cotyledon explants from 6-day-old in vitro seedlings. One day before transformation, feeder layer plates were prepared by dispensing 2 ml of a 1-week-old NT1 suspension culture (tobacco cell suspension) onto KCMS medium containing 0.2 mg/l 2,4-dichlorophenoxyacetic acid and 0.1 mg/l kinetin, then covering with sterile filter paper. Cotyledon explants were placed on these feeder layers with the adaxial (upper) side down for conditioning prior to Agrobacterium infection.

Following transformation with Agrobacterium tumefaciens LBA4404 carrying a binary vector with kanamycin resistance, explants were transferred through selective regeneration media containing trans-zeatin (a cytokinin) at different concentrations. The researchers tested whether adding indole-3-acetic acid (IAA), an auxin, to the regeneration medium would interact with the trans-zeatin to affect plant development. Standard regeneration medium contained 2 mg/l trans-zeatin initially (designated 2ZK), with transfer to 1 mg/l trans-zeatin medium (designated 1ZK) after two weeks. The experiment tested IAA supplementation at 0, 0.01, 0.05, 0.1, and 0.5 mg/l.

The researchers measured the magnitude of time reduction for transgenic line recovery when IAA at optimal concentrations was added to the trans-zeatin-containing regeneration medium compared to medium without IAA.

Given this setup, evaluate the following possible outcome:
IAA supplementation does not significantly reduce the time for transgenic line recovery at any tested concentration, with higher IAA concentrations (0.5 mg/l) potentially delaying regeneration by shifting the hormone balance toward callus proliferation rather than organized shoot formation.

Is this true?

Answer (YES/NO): NO